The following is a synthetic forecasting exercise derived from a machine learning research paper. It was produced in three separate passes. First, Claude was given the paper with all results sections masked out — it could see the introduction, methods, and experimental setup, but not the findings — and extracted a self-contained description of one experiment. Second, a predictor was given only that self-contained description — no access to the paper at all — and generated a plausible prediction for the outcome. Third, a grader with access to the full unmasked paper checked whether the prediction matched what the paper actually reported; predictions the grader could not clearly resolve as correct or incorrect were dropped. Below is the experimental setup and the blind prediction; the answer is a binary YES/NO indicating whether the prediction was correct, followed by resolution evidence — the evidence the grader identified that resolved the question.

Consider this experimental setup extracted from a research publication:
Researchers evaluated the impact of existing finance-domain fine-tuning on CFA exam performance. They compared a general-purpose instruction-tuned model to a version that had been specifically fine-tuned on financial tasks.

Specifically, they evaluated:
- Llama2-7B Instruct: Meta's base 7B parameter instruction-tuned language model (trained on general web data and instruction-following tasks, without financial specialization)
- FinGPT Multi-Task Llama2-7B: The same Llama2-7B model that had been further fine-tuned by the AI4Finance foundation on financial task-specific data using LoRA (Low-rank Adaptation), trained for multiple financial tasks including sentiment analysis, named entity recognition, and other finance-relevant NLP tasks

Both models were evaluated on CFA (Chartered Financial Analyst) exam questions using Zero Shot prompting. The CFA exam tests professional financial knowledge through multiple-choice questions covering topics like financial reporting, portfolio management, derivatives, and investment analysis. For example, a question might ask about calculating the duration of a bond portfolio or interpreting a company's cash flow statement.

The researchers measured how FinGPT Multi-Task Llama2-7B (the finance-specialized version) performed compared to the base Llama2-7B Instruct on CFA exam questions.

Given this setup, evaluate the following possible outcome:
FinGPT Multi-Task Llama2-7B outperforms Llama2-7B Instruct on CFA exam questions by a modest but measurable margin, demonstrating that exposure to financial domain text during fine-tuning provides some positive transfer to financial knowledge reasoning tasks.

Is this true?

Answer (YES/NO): NO